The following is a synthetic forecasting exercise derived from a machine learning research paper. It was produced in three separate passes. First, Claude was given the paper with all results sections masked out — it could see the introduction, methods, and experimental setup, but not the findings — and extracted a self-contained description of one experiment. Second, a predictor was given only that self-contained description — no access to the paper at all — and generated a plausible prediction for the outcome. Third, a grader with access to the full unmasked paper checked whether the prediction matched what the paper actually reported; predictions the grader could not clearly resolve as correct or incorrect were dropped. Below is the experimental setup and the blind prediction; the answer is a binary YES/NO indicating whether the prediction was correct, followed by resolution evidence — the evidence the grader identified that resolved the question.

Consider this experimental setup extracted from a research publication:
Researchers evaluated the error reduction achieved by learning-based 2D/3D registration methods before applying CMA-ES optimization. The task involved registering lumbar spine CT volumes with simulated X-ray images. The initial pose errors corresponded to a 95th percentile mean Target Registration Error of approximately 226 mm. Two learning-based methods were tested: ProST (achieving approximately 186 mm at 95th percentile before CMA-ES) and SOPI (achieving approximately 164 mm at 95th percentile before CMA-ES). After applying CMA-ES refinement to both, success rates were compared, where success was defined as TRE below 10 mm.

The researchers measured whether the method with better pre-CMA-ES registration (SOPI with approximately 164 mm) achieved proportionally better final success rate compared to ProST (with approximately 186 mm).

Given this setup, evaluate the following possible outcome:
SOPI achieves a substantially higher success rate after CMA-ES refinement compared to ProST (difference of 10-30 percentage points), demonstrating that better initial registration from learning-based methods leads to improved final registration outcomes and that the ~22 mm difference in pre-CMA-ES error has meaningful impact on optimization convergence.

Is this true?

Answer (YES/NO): NO